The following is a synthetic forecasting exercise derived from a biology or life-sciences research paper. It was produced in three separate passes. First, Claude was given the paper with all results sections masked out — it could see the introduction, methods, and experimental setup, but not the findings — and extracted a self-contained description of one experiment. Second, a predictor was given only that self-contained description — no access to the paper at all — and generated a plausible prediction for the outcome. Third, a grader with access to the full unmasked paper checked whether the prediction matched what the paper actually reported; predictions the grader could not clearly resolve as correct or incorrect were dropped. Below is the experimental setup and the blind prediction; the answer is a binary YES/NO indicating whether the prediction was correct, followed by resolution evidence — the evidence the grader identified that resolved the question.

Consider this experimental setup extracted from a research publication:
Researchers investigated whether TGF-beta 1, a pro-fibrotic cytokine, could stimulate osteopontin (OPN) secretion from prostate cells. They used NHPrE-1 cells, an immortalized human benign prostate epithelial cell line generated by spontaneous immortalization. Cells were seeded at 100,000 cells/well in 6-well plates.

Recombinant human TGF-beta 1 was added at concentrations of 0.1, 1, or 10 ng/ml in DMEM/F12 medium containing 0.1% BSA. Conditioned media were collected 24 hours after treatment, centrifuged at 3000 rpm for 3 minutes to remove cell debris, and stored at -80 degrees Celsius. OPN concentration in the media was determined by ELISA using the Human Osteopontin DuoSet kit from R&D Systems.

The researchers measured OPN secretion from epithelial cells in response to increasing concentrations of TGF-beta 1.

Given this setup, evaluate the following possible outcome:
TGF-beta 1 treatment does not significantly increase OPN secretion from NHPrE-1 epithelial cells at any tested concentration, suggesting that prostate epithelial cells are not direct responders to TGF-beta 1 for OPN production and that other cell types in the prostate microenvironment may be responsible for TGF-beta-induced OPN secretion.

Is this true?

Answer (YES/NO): NO